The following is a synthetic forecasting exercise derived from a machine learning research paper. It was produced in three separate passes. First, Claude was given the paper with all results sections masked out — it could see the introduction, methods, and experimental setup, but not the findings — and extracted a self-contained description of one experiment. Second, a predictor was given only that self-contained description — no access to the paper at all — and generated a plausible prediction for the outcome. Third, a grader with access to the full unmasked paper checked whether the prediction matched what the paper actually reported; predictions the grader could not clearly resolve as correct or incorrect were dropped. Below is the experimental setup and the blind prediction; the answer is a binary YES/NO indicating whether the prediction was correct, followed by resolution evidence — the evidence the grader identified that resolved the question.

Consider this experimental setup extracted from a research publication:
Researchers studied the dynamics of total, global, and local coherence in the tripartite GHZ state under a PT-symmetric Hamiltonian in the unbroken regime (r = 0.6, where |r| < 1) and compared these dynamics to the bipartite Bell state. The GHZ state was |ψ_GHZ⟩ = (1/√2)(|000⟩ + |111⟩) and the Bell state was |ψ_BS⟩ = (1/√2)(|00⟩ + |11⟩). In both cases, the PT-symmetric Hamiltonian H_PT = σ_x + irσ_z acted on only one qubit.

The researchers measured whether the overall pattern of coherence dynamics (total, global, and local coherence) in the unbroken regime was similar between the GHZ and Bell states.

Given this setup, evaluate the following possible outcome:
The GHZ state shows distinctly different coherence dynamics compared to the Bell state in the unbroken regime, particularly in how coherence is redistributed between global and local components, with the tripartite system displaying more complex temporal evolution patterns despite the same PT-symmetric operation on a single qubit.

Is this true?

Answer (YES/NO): NO